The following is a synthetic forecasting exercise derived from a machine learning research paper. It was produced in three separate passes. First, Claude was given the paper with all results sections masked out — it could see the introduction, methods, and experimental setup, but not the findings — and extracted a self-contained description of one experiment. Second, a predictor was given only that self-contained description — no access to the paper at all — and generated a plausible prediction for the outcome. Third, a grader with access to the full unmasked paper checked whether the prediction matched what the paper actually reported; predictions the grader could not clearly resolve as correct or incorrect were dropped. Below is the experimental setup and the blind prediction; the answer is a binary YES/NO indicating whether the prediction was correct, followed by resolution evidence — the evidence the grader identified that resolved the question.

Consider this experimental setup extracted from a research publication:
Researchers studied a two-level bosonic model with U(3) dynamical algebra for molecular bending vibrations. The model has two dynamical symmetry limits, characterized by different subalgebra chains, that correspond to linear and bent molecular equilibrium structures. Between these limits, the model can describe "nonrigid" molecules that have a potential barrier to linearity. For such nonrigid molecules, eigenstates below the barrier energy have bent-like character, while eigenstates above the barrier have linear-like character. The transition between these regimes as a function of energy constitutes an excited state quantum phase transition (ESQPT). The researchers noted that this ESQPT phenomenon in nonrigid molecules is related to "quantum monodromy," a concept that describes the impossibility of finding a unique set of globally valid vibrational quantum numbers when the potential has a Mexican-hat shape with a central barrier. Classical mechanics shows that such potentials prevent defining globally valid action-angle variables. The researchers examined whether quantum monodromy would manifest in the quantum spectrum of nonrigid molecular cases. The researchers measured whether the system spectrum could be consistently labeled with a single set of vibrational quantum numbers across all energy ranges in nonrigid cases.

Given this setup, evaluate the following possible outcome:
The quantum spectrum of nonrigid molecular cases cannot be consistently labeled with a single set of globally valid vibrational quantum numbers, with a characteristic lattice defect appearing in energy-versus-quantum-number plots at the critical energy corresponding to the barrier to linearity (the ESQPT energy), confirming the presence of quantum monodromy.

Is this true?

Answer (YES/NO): YES